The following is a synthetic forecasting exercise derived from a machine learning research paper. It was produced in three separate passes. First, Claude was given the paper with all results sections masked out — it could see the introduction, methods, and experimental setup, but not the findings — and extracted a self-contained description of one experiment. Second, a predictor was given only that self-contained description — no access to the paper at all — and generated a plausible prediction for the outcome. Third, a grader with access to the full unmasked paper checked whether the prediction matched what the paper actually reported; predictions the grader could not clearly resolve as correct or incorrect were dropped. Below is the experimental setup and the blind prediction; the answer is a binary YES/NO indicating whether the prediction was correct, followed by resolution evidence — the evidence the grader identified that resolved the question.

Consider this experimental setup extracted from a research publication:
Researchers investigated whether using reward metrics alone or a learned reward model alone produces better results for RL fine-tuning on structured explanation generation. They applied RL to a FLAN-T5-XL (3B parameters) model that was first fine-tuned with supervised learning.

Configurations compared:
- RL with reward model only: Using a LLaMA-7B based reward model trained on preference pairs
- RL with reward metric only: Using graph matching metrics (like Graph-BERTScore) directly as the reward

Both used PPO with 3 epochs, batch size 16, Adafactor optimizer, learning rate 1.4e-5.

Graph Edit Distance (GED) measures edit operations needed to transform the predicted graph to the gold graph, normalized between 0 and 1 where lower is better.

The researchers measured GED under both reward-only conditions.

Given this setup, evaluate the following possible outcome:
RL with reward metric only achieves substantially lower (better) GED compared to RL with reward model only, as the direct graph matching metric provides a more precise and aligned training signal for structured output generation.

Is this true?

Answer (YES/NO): NO